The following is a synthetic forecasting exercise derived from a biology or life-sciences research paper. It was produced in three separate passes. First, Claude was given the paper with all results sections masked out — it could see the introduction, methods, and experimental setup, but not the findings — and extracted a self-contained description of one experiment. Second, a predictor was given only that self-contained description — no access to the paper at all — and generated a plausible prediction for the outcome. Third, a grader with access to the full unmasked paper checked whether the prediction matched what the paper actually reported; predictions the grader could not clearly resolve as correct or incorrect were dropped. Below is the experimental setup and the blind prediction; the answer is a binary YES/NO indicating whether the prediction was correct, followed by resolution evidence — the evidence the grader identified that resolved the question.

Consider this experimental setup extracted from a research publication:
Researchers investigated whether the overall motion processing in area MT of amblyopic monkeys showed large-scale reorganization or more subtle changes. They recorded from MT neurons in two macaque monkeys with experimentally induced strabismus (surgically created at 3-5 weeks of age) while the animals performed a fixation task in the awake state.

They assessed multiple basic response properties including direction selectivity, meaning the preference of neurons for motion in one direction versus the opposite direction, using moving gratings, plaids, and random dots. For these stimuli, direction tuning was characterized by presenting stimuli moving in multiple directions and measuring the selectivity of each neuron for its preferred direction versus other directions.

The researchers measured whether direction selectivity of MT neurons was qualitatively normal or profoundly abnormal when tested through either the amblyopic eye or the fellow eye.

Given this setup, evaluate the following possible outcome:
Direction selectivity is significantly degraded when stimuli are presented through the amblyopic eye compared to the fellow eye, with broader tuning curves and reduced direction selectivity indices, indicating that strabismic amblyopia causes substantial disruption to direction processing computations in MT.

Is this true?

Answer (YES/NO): NO